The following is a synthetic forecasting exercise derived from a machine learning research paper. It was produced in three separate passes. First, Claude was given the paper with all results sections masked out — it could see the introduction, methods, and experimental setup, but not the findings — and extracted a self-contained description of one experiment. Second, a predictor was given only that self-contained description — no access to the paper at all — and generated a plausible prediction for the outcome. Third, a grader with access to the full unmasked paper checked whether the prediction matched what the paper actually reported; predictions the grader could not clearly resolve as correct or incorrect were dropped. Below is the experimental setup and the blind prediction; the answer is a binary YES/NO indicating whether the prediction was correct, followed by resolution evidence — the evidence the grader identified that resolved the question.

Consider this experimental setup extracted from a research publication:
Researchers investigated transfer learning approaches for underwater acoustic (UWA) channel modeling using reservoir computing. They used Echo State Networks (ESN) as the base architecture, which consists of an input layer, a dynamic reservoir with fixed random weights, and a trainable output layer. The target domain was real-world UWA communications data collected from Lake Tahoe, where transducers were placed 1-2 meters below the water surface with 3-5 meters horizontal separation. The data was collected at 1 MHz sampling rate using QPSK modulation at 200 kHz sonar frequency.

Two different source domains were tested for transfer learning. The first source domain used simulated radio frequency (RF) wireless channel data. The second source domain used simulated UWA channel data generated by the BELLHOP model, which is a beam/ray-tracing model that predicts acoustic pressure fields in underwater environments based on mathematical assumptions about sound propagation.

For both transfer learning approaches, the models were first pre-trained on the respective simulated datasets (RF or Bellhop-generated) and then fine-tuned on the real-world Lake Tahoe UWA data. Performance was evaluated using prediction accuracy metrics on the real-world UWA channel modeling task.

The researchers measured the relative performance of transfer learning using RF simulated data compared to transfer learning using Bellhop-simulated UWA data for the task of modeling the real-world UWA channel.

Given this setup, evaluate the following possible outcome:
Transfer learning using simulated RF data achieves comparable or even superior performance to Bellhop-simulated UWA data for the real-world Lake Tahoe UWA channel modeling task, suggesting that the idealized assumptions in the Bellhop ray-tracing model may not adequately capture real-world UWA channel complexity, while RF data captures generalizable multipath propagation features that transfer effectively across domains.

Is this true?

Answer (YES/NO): NO